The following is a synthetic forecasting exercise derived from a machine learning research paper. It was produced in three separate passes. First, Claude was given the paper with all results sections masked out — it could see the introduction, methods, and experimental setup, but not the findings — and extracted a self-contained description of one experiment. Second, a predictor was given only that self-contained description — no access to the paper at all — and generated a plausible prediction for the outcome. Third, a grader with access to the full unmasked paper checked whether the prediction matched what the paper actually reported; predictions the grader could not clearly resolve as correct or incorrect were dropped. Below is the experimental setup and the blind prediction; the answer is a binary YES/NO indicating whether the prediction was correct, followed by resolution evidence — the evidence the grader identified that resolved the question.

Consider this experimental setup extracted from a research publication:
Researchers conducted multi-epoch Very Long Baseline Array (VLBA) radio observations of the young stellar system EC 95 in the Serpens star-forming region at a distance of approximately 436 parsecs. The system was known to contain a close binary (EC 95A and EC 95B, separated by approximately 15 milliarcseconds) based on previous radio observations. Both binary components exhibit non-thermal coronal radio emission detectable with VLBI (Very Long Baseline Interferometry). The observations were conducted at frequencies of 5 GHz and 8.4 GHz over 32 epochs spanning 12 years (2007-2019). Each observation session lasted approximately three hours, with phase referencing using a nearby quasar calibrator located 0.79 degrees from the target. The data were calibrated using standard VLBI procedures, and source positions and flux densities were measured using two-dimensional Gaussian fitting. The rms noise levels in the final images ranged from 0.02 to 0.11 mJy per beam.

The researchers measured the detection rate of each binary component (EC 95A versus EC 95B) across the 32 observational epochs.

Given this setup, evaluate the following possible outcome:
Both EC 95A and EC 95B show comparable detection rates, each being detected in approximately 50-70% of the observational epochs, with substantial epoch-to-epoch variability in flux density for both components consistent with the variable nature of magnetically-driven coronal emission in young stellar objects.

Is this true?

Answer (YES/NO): NO